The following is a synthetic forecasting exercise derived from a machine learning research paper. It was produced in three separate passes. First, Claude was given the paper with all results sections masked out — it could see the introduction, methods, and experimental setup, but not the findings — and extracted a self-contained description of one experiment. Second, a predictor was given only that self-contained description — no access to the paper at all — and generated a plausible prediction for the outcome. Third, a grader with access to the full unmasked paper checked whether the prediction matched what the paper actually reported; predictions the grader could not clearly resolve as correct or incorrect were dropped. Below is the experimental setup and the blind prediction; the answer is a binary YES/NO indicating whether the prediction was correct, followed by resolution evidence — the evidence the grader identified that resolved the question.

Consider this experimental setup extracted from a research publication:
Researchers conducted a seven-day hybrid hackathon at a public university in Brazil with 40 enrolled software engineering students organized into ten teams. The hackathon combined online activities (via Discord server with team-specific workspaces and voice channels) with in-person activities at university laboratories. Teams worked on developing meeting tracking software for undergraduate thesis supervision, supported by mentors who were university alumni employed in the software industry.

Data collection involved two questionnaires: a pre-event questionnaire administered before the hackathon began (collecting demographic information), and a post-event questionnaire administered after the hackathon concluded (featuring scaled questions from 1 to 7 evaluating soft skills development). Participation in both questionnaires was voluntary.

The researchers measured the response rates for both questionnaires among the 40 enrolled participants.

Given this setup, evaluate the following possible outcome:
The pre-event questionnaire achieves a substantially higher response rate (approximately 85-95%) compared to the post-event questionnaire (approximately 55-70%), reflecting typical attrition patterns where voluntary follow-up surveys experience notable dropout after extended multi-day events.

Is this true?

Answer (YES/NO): NO